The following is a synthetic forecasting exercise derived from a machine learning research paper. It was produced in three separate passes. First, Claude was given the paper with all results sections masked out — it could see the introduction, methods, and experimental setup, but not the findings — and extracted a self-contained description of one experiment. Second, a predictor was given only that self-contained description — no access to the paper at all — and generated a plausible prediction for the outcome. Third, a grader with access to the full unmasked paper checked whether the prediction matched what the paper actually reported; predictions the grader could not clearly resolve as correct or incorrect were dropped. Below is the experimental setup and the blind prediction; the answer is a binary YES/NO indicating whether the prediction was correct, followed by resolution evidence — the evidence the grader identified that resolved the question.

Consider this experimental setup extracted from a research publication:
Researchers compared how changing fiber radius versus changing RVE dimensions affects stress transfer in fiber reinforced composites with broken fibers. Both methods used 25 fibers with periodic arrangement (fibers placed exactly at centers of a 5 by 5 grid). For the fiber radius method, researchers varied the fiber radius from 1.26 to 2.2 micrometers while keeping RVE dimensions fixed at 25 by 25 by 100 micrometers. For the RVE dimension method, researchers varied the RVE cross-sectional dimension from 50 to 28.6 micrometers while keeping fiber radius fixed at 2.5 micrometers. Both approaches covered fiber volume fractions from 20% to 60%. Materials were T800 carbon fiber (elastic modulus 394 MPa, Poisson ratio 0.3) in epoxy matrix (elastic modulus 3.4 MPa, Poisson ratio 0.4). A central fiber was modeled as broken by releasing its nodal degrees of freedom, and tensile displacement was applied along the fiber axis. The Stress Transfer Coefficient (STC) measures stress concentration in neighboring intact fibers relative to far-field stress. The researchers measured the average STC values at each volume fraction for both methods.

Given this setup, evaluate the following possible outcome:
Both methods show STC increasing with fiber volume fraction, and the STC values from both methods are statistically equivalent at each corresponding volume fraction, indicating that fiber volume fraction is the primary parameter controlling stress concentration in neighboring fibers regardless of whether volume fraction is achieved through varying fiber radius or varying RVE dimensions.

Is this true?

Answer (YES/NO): NO